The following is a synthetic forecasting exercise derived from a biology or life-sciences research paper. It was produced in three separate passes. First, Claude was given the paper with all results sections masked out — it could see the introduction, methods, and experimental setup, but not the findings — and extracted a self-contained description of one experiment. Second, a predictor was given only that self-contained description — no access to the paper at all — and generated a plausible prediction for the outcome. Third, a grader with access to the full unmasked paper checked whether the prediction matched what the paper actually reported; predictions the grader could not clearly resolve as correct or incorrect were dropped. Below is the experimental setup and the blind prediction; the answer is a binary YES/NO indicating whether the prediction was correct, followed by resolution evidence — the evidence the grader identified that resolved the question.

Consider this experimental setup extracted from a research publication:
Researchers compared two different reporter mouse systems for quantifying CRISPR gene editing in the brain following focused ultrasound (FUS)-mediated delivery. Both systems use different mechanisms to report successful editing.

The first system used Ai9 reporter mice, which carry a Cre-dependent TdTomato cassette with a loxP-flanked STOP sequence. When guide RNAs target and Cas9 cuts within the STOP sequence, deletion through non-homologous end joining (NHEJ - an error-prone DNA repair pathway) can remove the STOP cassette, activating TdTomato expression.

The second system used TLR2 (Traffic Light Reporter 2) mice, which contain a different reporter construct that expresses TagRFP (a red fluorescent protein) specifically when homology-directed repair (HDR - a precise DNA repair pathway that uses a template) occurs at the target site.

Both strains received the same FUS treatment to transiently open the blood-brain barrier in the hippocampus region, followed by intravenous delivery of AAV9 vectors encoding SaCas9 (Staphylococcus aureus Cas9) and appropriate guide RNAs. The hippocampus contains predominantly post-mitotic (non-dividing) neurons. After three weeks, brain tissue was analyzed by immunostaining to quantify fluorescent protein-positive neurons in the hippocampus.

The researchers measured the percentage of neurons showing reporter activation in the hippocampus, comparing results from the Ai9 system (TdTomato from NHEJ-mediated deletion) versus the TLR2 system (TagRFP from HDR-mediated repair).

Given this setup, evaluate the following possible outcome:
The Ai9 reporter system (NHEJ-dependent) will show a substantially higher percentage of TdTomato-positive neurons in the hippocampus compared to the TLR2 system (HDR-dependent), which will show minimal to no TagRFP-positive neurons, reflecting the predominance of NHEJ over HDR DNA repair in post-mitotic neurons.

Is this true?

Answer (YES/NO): NO